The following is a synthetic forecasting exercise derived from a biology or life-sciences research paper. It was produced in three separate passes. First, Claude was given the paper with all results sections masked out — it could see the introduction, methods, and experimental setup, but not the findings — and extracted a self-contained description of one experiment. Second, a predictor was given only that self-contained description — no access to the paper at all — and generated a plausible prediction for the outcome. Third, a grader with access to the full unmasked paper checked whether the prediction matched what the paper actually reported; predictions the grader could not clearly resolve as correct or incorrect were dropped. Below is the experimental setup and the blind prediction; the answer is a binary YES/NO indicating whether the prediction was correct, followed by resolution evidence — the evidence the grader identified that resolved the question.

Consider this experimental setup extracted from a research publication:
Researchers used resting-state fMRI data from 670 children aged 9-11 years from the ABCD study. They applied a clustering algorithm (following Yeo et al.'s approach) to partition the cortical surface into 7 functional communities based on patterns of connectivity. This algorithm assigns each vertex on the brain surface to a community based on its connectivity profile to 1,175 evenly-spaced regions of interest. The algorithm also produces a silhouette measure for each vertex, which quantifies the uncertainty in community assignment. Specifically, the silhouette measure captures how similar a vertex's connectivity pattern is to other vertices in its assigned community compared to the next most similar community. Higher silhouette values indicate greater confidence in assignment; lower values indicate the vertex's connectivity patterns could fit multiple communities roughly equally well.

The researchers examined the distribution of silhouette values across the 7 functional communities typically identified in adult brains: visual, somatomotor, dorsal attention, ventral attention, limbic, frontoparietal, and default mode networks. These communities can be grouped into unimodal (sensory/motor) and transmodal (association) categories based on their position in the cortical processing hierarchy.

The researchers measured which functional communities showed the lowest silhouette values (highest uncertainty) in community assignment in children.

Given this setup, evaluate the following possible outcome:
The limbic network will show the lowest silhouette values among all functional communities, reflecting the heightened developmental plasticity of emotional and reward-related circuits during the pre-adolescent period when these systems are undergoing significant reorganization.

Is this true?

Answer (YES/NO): NO